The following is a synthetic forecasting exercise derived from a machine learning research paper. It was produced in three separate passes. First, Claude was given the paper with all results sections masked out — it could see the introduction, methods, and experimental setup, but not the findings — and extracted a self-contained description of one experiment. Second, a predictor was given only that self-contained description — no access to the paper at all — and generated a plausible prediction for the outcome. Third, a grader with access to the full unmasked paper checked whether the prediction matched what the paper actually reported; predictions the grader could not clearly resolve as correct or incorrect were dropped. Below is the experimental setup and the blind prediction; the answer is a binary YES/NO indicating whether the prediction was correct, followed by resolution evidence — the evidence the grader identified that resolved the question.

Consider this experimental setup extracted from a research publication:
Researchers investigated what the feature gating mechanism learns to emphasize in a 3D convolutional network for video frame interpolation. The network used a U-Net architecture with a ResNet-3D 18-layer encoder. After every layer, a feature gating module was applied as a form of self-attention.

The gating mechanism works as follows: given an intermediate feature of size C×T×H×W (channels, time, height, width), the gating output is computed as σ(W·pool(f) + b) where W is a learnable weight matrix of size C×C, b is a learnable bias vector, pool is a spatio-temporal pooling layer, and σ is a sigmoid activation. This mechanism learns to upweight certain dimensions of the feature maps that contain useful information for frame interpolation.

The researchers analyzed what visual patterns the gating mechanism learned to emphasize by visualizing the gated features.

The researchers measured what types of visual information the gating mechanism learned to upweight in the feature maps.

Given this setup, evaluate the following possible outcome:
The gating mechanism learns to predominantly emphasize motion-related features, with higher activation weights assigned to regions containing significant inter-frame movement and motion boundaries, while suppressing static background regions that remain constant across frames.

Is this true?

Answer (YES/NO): YES